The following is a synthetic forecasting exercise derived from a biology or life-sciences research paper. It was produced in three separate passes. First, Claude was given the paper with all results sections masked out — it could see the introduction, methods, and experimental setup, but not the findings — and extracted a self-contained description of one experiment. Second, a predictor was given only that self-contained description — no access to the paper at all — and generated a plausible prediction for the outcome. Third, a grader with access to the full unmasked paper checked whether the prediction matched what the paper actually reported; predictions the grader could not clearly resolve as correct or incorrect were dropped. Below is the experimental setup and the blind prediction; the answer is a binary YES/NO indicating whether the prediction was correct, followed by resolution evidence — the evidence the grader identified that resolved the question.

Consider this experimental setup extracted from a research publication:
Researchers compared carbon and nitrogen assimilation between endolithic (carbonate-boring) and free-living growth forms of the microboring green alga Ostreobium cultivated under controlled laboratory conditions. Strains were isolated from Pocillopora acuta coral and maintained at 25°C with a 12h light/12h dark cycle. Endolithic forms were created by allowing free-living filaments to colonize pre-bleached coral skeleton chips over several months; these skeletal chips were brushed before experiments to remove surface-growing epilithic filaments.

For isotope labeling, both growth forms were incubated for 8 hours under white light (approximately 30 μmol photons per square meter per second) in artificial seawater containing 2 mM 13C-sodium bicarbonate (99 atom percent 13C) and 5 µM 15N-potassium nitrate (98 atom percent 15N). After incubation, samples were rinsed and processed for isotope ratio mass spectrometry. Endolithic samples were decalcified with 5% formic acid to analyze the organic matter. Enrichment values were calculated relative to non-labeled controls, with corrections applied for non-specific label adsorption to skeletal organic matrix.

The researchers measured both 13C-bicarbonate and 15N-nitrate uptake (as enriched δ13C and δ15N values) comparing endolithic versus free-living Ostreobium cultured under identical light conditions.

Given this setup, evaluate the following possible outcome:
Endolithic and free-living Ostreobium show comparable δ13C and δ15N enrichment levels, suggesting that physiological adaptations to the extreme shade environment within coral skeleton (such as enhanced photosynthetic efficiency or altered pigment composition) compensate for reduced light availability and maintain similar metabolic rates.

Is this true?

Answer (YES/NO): NO